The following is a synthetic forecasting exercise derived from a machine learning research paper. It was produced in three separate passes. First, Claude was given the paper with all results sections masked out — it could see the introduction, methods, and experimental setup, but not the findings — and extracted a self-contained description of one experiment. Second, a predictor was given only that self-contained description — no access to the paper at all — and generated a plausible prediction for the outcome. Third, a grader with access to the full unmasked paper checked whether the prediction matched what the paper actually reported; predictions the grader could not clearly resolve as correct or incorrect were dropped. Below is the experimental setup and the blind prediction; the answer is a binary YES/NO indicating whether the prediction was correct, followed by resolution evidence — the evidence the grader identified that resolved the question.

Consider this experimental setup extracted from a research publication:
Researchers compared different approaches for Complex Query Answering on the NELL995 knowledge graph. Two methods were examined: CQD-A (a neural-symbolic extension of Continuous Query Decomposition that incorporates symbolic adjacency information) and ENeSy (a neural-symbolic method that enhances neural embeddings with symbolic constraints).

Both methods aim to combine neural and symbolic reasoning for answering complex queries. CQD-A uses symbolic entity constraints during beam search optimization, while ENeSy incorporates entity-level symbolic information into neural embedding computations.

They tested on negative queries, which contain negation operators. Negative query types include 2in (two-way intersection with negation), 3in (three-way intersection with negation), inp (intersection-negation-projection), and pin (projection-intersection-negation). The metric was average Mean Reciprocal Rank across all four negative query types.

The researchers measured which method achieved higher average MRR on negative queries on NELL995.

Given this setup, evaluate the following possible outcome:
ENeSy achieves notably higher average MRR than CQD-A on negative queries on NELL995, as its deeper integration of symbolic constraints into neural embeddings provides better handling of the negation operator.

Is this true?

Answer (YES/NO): NO